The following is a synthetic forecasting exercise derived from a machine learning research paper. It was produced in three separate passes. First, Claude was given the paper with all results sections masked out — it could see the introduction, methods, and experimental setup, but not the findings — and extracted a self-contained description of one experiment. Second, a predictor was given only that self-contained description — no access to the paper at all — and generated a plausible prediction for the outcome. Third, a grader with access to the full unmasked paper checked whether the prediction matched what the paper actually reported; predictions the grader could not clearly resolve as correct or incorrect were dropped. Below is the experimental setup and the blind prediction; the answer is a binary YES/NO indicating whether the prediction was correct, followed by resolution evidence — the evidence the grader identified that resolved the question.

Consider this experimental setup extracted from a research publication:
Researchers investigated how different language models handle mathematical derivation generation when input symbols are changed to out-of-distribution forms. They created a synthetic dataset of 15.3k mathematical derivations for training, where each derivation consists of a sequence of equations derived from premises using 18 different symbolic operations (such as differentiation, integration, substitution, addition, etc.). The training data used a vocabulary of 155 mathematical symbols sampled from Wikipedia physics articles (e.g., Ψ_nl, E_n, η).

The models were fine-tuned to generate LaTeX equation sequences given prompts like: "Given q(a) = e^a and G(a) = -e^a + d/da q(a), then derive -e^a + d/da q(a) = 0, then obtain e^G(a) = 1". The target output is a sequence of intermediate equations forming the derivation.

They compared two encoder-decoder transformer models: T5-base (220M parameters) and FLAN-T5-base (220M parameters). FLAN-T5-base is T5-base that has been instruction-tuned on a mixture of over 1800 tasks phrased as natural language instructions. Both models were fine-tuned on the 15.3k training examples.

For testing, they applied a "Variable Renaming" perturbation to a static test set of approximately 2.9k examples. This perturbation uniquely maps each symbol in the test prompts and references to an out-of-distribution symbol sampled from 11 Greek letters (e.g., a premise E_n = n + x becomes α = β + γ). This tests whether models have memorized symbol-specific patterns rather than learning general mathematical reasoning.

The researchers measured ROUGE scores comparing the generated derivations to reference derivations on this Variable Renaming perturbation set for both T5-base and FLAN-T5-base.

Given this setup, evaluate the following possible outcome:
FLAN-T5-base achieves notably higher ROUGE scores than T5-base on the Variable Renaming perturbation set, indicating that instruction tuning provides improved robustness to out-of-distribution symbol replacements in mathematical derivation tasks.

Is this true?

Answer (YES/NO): NO